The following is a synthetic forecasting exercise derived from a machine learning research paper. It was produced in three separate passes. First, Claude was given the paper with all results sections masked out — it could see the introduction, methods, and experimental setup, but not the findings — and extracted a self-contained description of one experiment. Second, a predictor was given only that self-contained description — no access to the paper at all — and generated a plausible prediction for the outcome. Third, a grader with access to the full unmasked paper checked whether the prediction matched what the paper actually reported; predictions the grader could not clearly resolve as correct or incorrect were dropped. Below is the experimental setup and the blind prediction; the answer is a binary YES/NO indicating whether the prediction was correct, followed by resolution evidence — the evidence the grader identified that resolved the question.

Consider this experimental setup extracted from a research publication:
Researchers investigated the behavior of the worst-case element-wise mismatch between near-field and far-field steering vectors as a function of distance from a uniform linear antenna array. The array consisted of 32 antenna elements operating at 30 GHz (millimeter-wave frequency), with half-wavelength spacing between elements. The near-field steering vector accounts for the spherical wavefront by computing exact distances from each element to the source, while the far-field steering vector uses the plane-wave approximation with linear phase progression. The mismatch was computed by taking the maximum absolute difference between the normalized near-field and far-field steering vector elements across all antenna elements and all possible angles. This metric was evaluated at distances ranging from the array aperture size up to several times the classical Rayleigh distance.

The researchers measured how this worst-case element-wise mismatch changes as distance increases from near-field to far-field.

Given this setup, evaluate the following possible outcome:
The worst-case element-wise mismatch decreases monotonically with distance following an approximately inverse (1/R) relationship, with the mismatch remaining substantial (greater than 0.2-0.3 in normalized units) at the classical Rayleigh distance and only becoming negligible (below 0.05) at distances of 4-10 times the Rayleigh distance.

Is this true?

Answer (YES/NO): NO